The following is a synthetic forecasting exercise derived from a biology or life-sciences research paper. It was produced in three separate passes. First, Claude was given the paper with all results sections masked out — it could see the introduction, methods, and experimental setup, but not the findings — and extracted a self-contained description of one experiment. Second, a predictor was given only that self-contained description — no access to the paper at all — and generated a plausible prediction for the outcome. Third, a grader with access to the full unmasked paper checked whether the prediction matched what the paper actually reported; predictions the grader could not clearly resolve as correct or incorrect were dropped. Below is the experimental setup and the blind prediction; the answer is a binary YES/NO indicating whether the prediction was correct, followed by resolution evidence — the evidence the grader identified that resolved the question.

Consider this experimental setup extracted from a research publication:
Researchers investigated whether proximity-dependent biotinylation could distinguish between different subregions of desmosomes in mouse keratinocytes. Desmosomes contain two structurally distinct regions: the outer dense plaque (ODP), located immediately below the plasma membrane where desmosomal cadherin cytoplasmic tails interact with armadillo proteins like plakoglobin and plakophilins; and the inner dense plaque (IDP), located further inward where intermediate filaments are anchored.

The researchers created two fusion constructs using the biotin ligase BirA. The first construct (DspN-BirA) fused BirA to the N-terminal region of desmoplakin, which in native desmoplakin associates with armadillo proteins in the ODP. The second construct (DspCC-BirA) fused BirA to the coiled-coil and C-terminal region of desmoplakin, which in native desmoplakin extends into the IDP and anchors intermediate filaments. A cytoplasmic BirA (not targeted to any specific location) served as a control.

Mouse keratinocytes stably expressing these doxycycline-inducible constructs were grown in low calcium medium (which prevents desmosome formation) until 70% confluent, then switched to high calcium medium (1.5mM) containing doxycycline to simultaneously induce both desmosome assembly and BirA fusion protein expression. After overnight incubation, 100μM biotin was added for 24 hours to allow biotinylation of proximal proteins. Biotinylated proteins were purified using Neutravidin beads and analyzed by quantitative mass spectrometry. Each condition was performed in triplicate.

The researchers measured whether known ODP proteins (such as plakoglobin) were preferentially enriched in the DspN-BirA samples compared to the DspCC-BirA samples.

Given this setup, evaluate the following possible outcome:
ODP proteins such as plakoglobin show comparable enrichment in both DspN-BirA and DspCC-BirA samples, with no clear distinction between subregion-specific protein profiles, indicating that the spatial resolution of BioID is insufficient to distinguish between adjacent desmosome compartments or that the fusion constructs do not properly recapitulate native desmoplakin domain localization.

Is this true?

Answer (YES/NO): NO